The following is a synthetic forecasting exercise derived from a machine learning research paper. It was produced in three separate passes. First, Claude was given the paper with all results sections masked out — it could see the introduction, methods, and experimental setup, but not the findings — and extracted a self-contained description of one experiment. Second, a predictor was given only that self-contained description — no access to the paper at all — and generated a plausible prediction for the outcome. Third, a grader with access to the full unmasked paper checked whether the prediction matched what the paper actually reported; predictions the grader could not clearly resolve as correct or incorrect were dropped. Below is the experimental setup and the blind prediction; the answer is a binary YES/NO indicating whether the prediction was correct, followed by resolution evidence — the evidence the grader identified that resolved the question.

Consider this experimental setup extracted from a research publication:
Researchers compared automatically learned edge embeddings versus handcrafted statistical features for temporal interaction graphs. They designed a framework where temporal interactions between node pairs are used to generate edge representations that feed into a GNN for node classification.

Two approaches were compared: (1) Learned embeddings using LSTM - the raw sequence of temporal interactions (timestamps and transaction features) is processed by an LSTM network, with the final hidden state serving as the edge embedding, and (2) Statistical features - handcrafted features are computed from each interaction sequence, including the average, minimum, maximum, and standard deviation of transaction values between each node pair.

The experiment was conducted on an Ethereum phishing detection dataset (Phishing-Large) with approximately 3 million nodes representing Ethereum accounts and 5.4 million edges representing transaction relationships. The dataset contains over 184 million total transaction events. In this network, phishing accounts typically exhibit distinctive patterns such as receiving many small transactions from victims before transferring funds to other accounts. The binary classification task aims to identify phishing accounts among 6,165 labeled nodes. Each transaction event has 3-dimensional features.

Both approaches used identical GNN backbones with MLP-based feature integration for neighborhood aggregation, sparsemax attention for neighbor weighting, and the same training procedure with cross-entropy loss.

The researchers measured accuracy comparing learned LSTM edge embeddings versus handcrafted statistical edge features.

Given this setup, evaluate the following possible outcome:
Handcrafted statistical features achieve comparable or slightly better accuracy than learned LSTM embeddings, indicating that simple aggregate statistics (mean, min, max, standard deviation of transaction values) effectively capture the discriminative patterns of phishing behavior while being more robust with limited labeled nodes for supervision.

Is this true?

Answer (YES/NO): NO